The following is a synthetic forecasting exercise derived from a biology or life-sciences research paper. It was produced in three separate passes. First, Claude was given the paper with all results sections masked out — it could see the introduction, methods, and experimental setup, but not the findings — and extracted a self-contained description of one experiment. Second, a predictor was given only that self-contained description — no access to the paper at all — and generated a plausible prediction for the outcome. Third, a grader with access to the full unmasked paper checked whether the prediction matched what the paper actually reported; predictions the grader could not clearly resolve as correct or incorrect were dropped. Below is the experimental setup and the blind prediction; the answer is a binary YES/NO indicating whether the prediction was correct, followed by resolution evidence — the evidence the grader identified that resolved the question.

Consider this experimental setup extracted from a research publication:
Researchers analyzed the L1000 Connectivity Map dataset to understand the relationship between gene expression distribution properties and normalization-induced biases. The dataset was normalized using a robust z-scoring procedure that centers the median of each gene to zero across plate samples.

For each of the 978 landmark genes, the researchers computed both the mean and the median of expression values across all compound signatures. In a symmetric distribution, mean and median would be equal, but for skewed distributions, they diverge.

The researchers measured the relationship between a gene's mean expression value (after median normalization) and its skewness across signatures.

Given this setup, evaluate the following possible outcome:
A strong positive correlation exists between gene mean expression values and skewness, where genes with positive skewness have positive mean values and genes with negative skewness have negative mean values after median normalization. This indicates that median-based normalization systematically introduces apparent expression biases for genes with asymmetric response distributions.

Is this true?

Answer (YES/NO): YES